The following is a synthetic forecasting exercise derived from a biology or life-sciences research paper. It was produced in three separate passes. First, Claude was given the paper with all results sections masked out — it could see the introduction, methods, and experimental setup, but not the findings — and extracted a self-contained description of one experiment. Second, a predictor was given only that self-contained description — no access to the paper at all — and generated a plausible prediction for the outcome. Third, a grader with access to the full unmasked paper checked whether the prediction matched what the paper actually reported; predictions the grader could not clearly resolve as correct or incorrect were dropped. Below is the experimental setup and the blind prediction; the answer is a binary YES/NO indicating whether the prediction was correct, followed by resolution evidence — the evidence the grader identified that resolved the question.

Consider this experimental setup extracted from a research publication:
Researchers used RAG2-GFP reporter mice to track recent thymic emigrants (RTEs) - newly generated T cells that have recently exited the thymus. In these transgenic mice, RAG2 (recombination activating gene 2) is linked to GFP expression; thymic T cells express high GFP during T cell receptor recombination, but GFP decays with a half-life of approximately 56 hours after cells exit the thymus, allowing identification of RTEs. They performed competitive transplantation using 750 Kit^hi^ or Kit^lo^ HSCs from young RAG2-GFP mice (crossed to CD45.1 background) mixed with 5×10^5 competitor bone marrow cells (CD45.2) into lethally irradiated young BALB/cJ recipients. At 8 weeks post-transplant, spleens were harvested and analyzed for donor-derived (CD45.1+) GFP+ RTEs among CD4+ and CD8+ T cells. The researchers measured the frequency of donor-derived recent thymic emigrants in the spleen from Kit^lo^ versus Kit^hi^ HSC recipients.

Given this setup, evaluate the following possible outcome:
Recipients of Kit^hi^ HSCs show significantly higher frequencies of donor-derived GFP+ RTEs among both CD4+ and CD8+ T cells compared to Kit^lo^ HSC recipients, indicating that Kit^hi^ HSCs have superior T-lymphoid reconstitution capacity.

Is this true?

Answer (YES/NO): NO